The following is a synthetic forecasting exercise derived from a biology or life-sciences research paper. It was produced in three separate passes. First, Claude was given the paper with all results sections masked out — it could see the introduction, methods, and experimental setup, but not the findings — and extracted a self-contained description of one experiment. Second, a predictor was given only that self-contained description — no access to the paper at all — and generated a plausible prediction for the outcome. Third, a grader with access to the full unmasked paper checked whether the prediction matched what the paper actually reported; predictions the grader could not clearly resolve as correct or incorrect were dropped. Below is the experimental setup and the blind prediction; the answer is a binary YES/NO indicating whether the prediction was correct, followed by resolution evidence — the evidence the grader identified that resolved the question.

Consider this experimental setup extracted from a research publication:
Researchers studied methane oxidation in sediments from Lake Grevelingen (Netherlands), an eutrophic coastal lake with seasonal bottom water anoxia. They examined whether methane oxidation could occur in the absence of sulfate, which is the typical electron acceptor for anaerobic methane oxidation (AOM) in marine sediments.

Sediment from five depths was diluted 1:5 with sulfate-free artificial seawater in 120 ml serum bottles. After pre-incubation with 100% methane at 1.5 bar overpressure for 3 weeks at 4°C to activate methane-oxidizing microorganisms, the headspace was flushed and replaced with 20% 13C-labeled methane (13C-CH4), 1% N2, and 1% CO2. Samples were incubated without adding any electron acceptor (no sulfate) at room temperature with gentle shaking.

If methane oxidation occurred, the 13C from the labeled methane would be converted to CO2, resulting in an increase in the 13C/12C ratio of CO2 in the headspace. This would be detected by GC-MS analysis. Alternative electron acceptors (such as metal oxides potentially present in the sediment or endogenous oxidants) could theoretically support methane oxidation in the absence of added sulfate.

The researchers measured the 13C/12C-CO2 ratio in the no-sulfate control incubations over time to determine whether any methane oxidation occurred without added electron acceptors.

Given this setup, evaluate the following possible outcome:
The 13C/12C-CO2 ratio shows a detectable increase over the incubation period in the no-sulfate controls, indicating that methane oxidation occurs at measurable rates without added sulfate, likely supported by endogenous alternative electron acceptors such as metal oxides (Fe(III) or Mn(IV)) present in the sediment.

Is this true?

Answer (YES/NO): YES